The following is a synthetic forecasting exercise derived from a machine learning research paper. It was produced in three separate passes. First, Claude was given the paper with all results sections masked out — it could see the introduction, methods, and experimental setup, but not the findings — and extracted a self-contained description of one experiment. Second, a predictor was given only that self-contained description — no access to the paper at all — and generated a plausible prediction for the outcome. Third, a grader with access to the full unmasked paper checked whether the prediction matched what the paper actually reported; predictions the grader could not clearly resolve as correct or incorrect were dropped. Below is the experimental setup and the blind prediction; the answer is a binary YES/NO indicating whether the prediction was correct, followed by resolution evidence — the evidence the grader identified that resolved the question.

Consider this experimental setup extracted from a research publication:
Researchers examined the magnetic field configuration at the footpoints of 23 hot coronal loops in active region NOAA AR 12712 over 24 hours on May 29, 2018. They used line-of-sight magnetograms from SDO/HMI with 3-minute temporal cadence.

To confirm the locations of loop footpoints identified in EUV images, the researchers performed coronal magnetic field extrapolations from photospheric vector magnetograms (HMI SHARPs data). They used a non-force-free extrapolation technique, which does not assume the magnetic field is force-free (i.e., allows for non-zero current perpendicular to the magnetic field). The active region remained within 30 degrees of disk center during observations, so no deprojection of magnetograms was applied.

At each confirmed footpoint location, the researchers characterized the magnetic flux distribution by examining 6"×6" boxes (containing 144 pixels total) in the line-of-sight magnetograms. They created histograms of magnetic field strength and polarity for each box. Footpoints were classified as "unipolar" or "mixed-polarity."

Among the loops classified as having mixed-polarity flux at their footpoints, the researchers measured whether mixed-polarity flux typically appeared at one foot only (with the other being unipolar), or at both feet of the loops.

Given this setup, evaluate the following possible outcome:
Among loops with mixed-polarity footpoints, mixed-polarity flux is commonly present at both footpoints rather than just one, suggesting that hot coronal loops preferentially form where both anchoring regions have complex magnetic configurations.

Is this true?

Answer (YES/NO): NO